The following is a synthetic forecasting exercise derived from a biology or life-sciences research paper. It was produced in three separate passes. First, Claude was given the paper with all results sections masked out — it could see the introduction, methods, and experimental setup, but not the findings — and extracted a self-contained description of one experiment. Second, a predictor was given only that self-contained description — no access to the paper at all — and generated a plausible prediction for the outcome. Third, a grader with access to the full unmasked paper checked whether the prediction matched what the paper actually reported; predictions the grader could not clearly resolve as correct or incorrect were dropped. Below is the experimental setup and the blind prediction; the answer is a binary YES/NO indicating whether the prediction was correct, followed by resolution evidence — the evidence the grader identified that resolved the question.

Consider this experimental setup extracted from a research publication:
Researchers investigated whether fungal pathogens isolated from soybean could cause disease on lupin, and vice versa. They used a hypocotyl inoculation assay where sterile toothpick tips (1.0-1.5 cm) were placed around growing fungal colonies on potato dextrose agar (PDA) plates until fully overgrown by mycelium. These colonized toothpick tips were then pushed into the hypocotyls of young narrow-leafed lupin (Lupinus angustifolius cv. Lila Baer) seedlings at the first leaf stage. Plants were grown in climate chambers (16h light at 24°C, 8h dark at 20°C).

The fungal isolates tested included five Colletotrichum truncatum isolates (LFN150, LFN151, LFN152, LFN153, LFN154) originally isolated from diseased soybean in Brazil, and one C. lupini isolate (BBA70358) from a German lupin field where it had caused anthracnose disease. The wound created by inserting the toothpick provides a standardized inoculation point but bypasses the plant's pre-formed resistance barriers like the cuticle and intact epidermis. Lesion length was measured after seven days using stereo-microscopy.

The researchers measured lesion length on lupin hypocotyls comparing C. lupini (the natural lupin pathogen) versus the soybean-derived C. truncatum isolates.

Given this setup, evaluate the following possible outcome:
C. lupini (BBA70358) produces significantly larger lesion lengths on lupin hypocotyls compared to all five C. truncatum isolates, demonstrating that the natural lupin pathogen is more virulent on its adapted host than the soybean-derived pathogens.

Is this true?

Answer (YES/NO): YES